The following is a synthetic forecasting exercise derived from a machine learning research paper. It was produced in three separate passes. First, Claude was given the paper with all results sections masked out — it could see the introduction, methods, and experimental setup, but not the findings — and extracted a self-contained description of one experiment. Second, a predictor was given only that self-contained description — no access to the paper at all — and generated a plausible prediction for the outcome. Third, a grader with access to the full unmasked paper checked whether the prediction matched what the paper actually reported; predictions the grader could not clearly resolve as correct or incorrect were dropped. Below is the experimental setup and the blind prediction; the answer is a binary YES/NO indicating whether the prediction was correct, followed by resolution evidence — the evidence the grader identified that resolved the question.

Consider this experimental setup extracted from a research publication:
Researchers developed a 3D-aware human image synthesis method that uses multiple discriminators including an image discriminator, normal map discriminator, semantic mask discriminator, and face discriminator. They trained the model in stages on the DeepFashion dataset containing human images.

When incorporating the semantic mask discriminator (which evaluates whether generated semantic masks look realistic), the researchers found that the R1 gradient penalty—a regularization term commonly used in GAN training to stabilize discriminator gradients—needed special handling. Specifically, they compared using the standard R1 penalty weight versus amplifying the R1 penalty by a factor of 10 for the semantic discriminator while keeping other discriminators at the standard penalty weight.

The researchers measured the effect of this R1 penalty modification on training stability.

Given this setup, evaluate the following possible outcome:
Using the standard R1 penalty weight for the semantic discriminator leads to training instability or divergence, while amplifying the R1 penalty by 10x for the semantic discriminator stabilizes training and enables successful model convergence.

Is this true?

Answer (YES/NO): YES